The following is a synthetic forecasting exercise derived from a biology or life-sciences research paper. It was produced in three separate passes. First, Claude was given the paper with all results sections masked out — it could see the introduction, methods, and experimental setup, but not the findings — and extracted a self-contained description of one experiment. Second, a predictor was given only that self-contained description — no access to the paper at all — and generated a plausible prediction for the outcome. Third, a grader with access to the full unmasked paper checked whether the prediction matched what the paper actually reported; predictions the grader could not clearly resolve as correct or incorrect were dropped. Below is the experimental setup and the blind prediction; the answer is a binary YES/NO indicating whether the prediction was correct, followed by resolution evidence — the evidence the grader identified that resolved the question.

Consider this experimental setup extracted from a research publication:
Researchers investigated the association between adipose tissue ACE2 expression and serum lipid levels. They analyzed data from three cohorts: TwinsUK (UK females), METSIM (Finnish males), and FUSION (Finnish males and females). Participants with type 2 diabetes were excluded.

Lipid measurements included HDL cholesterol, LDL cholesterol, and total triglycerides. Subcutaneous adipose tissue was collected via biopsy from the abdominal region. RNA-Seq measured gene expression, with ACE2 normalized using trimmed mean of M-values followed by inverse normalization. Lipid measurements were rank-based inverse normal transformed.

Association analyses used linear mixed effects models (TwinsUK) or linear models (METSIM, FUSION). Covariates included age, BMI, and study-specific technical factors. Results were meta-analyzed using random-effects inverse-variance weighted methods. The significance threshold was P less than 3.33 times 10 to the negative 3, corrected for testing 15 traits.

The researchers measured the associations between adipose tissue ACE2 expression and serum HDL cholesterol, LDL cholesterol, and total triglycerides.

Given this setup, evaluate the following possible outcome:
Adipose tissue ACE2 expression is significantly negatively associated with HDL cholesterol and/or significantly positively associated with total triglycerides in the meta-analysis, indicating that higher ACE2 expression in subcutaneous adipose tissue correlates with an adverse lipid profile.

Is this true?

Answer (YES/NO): NO